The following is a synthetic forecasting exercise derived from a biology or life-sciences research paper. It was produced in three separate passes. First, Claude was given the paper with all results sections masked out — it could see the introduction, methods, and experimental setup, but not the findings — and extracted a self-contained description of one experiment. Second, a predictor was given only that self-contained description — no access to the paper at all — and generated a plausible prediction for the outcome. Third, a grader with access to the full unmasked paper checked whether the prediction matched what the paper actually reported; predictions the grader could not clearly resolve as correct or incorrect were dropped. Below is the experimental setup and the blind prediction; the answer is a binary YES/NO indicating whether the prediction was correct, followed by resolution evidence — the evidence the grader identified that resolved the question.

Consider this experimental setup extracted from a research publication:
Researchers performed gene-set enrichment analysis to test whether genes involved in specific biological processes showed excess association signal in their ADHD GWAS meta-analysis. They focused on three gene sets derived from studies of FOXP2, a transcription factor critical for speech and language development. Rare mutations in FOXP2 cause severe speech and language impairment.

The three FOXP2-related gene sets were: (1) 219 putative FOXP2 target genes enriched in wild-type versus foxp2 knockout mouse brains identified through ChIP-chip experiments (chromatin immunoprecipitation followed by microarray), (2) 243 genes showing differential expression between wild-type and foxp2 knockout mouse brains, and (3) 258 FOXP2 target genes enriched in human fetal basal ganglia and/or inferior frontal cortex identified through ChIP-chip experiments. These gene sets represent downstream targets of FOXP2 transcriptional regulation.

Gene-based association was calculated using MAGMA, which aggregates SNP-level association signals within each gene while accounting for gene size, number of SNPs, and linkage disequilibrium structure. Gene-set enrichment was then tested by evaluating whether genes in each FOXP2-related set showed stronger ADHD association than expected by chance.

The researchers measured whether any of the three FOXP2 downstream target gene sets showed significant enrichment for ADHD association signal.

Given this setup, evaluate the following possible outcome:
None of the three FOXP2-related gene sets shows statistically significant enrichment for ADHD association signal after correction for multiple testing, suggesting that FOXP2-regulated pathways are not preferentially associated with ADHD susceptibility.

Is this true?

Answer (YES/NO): YES